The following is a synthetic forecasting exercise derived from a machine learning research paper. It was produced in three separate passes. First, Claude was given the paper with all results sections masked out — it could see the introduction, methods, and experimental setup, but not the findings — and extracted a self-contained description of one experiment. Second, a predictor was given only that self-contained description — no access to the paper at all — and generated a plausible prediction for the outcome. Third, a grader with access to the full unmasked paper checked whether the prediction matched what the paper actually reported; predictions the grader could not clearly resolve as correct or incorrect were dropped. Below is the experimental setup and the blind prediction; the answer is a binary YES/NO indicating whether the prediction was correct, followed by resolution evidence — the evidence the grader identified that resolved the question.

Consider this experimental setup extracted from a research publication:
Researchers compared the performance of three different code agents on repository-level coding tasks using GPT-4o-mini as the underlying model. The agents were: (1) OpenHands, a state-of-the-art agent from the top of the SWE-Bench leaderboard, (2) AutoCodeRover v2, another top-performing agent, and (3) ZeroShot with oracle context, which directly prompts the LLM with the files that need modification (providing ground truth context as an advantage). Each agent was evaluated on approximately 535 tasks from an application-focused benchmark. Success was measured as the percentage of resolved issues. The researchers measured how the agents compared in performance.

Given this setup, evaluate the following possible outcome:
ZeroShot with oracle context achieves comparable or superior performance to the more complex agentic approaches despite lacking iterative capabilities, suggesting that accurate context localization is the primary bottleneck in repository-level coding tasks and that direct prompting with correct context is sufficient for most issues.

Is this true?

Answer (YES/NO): NO